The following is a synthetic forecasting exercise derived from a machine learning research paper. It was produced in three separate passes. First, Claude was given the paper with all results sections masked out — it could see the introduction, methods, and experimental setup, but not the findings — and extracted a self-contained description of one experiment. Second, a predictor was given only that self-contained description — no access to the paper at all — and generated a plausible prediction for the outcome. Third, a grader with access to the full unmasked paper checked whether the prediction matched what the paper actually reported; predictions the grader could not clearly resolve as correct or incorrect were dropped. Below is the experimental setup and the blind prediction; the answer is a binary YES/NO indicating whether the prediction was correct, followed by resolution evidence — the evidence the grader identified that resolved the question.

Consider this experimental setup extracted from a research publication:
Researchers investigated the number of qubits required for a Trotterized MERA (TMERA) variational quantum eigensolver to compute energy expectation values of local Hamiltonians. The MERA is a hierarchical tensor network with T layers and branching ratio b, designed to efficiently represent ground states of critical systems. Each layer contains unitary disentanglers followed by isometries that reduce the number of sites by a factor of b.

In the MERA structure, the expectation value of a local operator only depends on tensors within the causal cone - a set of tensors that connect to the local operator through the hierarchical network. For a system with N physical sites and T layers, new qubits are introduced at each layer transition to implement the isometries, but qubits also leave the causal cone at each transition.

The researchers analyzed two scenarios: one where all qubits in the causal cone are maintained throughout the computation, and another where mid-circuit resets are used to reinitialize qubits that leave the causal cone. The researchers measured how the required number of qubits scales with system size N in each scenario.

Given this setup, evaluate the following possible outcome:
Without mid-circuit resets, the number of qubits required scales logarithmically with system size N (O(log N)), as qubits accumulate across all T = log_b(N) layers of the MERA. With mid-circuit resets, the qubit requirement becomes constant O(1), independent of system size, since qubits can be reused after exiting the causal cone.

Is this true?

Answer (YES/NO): YES